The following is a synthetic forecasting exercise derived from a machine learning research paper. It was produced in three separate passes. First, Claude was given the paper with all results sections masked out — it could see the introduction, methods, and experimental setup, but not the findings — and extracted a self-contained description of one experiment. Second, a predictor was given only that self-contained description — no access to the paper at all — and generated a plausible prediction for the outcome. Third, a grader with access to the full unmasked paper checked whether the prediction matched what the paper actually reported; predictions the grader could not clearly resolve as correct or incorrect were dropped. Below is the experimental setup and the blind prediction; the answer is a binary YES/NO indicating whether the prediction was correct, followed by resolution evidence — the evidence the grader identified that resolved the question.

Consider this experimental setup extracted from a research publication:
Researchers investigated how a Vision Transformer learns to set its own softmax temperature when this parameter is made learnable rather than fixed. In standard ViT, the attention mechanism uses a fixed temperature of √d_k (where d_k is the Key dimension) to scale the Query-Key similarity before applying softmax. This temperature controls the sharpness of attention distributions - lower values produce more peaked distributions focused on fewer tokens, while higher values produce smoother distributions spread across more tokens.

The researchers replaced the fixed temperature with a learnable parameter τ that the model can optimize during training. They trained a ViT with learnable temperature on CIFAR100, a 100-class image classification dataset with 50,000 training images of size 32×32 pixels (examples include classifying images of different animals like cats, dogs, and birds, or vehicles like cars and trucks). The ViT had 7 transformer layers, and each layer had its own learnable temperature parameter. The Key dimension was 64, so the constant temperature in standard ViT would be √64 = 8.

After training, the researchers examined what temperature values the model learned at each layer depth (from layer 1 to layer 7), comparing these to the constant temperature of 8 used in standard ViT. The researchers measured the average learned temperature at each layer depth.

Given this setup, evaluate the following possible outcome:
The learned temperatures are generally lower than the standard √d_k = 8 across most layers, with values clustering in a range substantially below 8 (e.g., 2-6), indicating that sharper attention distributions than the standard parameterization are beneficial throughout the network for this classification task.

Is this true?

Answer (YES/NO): YES